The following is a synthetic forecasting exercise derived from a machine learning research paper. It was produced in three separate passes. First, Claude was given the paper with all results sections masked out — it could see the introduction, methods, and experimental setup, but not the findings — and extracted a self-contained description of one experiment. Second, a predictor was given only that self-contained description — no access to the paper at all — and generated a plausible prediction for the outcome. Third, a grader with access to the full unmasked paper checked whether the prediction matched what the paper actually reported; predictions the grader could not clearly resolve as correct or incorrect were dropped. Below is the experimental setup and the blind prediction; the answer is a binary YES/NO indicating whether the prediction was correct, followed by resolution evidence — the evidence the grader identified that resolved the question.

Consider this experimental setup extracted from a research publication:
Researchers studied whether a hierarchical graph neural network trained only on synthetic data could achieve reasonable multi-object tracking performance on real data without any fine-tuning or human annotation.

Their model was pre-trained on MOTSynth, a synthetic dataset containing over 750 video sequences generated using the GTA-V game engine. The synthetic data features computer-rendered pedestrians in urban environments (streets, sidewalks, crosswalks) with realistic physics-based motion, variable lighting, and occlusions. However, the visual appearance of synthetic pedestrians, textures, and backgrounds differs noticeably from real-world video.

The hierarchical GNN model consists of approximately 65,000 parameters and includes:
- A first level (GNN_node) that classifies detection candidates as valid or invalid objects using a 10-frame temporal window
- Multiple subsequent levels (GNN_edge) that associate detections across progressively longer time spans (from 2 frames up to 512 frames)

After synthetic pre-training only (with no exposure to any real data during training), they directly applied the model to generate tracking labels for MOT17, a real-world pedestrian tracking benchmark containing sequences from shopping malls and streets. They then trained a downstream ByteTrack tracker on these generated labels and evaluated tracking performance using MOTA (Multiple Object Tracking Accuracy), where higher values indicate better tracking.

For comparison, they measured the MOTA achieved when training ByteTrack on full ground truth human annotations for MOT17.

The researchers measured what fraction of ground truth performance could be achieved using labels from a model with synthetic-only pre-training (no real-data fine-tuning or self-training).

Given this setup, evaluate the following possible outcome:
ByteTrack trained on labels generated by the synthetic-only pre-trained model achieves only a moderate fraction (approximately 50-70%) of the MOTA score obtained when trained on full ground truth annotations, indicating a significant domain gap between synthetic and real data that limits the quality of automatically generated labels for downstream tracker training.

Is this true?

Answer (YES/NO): NO